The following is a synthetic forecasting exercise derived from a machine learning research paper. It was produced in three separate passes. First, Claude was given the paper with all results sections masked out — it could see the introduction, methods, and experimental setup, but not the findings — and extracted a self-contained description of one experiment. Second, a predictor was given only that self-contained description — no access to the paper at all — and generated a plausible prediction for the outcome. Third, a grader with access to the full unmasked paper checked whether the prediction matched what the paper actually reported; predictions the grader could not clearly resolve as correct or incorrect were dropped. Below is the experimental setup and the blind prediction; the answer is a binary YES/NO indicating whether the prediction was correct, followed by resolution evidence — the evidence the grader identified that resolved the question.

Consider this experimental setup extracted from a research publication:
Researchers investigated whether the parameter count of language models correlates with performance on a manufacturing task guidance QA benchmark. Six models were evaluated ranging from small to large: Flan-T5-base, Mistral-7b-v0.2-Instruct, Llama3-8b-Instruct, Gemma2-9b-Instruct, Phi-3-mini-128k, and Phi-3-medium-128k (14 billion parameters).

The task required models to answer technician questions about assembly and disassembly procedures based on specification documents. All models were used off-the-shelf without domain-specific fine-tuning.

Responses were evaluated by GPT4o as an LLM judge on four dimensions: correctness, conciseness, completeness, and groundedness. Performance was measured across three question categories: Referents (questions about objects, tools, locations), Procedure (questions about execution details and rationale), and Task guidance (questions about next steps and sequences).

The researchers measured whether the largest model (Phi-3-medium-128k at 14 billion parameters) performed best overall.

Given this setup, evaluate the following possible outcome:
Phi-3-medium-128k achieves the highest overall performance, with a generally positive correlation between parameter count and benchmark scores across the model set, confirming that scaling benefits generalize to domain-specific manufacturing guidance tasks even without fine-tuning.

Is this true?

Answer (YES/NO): YES